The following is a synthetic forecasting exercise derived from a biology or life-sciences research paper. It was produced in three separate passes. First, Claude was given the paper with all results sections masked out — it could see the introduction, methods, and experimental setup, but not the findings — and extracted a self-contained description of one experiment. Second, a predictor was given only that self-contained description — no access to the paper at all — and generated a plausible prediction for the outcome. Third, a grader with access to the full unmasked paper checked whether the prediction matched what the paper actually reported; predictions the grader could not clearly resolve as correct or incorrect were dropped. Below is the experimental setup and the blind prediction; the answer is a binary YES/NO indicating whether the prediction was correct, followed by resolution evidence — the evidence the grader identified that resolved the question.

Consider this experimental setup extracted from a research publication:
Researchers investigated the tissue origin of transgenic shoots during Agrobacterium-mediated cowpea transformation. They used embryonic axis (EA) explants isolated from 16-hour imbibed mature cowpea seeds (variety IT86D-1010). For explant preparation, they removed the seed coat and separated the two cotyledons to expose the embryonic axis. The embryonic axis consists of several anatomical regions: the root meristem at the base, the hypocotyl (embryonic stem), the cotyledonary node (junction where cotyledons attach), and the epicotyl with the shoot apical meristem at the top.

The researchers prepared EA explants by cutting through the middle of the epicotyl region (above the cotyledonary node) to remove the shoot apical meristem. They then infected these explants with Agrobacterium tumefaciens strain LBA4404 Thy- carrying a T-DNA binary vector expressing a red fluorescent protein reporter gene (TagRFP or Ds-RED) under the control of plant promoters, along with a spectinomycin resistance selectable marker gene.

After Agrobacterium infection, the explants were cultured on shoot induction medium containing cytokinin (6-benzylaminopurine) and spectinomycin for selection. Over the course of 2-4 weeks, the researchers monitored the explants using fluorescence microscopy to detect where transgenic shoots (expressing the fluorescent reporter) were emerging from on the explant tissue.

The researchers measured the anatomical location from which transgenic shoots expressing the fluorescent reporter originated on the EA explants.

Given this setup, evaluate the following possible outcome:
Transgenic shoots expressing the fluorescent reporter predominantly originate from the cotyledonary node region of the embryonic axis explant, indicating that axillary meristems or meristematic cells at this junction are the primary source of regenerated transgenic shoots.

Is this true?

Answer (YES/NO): YES